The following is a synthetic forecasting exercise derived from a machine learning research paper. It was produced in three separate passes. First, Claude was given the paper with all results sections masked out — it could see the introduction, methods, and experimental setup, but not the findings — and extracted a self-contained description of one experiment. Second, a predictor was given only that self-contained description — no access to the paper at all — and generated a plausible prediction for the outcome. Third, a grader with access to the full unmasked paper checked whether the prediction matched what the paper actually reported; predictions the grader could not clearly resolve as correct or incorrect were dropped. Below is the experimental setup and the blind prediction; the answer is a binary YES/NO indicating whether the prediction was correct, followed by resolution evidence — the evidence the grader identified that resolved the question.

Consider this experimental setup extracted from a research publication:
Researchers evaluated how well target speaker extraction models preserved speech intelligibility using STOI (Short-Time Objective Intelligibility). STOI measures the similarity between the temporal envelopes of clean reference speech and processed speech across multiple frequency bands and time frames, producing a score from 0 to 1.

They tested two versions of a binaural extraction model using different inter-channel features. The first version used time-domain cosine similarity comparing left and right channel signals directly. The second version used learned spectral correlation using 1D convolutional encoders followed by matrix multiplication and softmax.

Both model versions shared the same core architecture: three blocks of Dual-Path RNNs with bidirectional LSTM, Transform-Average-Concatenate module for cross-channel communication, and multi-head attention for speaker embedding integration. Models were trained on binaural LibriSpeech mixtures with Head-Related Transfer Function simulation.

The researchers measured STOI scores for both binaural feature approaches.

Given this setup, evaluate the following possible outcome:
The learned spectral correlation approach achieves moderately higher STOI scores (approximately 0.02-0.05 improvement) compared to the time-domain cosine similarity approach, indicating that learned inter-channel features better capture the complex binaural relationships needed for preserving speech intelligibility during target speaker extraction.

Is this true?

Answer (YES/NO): NO